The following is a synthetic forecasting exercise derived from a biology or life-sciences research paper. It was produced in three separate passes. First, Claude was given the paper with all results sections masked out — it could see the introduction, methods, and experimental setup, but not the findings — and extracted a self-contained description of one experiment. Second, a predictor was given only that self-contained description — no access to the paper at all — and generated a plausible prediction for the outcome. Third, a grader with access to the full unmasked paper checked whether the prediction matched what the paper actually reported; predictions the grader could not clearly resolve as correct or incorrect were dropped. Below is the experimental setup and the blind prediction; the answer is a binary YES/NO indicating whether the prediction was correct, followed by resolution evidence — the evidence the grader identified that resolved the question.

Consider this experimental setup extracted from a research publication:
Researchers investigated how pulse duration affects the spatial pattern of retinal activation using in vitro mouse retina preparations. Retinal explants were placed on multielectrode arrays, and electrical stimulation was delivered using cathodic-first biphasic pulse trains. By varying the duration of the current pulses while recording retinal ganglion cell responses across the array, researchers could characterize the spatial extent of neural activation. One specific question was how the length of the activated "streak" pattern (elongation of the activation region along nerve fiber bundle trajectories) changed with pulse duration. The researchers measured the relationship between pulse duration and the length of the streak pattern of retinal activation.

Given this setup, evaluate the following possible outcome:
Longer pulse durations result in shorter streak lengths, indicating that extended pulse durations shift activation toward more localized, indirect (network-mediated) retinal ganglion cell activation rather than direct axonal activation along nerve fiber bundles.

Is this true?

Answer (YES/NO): YES